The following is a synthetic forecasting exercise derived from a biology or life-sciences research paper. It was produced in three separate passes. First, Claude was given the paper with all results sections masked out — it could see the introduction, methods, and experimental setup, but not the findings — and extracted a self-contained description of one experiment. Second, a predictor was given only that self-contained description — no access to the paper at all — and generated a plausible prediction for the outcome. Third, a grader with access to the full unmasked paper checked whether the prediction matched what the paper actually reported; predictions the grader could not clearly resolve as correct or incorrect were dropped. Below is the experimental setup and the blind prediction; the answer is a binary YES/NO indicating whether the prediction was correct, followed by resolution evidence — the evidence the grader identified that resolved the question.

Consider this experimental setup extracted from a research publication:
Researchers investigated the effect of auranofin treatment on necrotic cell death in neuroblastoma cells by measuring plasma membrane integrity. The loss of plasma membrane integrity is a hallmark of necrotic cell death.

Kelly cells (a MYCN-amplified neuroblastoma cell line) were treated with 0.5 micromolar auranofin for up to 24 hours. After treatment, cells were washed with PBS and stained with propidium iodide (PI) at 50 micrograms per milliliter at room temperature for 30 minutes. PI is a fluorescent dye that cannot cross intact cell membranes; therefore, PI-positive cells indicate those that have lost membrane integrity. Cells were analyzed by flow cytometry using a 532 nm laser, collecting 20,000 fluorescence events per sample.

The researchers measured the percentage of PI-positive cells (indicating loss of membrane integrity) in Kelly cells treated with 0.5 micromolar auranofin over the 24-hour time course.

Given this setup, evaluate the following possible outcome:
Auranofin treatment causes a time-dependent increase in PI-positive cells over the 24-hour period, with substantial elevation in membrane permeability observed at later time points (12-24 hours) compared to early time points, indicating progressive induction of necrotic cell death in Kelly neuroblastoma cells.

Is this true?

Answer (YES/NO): NO